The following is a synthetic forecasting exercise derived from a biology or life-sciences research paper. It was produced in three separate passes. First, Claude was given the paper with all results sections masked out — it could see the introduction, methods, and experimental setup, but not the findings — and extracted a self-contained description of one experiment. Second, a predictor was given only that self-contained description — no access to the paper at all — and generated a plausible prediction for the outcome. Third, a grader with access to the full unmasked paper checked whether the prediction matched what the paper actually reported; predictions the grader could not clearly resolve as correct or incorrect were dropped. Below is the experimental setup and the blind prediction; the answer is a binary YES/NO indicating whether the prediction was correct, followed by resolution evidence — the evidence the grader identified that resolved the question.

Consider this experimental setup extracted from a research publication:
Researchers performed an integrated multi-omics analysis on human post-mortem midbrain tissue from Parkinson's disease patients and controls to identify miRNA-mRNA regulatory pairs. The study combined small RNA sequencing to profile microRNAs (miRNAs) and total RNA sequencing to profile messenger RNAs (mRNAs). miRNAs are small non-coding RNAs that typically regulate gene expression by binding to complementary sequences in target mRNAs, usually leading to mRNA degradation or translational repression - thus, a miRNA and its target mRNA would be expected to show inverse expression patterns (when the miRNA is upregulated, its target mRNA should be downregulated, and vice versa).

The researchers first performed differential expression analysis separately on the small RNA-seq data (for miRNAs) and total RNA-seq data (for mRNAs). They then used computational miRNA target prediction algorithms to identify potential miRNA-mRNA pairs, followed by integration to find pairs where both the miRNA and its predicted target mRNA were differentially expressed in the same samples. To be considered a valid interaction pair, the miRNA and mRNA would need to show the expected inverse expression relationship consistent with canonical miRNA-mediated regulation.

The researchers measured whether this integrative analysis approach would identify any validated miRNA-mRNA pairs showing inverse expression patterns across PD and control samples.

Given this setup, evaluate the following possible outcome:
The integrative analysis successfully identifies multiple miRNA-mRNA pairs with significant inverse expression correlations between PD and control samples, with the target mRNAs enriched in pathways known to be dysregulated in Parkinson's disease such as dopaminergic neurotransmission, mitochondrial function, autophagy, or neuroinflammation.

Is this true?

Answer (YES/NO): NO